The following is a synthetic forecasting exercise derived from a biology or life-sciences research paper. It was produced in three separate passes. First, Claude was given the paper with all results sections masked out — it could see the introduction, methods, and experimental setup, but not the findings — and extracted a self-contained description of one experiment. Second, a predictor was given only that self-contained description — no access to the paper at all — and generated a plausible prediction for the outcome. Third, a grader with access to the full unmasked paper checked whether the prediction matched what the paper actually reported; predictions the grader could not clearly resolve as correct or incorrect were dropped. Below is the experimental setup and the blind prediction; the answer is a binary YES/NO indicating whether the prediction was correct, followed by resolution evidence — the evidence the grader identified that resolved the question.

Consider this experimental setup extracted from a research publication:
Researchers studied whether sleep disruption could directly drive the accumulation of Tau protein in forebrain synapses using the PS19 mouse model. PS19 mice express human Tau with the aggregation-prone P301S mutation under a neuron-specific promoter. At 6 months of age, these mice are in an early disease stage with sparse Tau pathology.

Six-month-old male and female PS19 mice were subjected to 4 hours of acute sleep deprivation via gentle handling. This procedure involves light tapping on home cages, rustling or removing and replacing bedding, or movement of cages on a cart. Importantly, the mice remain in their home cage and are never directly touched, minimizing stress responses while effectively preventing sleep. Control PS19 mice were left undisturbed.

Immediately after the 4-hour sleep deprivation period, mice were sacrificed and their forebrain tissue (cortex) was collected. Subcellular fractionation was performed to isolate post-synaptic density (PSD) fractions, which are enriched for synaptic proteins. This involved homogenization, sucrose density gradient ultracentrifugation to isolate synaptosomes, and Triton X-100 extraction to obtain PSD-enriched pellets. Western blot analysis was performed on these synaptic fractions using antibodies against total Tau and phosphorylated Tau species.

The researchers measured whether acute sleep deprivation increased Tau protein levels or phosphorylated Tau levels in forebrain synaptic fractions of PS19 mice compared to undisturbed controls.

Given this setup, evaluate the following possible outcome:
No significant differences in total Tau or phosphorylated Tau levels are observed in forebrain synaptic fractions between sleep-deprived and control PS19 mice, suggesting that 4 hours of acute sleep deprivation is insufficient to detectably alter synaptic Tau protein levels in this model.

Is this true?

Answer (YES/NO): YES